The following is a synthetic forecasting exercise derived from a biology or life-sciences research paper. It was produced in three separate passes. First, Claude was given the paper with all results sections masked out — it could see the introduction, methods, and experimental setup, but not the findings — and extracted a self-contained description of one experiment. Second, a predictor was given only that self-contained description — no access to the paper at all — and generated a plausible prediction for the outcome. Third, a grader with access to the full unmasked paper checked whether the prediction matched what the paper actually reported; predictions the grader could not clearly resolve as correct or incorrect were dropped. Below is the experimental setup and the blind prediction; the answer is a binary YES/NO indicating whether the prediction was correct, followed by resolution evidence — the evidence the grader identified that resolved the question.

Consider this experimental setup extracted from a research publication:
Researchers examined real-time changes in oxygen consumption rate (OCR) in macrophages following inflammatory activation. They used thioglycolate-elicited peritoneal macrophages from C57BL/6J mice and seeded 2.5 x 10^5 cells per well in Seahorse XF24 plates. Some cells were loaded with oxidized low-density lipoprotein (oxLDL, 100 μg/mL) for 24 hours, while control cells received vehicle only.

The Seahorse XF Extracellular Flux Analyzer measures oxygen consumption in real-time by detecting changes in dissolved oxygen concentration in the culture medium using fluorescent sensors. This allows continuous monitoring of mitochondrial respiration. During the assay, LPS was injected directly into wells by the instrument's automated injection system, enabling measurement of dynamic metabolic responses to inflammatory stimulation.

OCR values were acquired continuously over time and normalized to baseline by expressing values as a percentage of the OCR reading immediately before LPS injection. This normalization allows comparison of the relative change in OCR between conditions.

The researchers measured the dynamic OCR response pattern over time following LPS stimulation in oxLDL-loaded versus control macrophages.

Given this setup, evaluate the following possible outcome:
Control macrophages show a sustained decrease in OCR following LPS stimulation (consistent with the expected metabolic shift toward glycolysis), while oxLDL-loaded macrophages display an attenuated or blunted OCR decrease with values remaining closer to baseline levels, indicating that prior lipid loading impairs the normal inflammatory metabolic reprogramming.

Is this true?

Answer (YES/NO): NO